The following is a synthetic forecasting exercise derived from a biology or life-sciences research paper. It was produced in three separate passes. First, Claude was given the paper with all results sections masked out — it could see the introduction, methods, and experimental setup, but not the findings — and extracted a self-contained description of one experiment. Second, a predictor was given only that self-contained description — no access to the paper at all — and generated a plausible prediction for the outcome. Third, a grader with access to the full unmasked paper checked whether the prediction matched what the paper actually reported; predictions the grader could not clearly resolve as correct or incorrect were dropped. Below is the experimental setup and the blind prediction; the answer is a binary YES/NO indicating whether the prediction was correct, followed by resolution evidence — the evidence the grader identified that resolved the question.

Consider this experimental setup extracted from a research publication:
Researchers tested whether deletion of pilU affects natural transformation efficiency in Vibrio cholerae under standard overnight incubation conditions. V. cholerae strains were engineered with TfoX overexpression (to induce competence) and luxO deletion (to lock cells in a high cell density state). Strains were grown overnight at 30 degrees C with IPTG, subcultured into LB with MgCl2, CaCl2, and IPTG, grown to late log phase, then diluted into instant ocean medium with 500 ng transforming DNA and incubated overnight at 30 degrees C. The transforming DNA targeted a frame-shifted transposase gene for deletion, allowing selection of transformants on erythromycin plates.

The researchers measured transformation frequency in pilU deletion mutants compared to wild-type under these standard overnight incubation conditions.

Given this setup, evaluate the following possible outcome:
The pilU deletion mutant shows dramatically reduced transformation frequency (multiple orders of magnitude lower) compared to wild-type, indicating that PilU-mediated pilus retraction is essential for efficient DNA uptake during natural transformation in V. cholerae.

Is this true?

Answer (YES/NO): NO